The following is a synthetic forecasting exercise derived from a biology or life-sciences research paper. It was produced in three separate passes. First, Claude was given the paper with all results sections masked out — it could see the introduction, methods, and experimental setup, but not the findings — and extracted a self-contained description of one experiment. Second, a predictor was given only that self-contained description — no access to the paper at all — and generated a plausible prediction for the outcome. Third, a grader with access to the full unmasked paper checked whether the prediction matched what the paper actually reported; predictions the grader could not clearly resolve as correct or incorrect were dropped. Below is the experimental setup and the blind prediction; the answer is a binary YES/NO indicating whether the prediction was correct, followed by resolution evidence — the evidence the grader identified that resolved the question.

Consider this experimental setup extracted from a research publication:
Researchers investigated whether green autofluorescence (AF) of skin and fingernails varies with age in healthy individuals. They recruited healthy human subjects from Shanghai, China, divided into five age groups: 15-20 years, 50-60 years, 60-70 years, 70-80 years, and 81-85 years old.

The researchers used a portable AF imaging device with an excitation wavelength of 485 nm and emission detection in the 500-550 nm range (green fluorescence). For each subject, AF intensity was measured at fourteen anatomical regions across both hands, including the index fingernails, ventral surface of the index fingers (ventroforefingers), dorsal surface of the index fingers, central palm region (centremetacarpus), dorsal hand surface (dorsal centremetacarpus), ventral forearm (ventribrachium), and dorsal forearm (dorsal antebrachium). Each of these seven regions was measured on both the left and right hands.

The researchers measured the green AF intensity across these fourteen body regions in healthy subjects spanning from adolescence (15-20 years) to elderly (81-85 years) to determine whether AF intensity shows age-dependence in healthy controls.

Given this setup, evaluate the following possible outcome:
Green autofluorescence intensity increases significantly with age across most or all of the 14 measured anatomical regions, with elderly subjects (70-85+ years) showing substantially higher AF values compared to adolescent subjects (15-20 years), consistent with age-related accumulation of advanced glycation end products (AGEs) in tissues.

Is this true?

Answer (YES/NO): NO